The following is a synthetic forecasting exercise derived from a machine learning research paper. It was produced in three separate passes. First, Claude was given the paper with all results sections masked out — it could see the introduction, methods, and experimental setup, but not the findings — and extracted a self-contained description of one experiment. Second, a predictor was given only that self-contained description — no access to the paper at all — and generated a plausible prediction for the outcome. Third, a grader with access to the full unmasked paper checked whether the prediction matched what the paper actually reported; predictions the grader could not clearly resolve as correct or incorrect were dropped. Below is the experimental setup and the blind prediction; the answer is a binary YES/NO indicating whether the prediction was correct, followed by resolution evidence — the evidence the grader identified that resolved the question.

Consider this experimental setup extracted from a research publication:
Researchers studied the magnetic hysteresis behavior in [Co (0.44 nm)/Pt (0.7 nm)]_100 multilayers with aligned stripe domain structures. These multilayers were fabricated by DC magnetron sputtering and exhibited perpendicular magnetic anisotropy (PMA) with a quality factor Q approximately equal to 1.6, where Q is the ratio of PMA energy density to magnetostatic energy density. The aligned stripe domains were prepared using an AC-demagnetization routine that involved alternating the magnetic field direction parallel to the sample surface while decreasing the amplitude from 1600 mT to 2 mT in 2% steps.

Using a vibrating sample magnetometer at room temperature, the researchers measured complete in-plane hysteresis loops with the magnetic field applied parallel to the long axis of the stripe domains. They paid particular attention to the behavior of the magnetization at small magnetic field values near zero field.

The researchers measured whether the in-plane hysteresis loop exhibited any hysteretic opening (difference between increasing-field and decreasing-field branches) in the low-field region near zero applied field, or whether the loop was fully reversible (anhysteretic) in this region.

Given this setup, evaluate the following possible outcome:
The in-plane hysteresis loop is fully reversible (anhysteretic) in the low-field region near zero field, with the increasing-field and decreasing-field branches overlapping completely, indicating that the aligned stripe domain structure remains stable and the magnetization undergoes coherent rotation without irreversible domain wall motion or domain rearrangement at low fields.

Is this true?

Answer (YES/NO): NO